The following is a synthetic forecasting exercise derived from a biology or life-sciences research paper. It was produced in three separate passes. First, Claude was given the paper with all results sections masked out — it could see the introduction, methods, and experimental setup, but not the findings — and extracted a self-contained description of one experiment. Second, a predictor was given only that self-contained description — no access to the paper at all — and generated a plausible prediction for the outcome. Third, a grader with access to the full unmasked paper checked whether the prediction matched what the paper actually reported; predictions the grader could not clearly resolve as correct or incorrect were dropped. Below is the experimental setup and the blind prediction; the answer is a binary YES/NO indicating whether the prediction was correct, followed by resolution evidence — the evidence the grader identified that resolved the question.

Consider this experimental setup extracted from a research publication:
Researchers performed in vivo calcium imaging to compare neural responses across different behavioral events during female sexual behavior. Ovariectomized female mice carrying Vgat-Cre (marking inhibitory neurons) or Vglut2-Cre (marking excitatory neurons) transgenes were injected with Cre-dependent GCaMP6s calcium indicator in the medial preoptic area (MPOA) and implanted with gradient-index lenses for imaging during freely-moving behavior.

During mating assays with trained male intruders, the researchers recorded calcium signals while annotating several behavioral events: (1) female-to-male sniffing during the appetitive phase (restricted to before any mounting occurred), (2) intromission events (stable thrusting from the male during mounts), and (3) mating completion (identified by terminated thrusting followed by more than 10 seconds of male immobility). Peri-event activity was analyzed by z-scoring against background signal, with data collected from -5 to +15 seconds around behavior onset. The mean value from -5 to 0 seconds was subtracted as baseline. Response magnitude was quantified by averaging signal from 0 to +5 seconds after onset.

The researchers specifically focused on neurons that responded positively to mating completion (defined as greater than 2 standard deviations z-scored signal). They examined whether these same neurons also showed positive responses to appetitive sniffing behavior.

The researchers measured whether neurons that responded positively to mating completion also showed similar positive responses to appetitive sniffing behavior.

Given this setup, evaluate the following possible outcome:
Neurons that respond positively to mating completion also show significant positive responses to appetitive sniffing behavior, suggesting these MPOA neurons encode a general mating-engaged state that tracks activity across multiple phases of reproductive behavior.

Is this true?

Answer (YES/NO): NO